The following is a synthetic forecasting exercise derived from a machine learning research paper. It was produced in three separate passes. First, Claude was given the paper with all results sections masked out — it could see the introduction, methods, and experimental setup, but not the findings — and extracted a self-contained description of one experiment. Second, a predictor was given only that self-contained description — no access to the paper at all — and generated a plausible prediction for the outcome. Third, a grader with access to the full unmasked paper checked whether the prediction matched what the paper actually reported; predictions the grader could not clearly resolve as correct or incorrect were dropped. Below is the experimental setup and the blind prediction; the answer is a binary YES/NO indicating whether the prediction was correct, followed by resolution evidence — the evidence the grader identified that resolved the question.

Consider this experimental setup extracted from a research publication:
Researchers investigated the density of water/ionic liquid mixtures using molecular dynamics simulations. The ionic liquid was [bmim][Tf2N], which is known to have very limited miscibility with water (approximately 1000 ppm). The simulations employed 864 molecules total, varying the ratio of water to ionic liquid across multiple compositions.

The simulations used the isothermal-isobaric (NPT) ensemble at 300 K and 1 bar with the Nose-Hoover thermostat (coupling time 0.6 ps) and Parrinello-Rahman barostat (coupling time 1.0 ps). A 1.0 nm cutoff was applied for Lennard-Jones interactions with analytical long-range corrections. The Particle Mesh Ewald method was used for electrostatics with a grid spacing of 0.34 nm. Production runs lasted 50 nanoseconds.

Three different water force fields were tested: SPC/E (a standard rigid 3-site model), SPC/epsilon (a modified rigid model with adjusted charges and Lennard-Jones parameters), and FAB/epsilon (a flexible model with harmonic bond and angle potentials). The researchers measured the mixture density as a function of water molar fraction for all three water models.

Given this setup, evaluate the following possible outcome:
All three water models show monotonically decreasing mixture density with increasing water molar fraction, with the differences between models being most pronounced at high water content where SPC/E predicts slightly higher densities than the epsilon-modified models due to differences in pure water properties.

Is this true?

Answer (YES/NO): NO